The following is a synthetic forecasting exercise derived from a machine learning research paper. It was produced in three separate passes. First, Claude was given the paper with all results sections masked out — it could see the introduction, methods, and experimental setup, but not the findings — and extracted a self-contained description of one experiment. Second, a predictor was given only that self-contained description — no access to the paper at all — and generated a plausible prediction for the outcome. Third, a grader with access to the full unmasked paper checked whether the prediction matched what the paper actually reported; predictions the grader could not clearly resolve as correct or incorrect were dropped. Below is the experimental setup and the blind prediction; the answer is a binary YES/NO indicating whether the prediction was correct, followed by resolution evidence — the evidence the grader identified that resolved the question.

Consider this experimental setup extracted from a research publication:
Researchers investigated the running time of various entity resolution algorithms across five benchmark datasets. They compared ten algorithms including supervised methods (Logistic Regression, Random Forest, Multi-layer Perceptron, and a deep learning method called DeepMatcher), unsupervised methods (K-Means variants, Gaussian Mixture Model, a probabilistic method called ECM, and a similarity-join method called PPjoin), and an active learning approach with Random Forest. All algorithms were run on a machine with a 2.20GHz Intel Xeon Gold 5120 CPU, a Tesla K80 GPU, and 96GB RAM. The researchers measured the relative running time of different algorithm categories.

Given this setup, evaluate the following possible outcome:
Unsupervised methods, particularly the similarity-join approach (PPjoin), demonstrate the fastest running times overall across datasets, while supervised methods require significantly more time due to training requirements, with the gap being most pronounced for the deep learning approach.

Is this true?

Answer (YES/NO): NO